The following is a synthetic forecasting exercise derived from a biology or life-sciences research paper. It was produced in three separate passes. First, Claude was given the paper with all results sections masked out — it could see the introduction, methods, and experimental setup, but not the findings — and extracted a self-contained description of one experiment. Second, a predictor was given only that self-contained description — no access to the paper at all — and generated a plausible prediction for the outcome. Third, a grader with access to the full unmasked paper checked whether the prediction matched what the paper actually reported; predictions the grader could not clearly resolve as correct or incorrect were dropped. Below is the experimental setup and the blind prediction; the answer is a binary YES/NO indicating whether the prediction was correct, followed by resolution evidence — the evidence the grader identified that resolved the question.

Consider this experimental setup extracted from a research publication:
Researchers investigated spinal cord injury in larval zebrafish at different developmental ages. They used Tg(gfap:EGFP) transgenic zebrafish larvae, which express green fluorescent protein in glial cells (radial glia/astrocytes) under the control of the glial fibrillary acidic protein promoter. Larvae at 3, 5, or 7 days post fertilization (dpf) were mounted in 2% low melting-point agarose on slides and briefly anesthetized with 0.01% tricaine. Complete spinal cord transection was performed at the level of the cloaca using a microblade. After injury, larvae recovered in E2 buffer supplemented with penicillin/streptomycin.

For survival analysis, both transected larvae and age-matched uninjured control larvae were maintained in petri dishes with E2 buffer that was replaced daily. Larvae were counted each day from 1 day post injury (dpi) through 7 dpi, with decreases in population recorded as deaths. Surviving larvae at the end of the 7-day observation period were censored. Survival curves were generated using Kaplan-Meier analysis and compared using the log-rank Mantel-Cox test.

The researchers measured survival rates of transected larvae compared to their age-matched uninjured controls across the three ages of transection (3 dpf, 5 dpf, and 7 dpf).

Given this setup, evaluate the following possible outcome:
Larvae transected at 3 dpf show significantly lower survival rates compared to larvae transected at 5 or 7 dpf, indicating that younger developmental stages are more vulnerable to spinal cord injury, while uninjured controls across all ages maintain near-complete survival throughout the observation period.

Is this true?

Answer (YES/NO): NO